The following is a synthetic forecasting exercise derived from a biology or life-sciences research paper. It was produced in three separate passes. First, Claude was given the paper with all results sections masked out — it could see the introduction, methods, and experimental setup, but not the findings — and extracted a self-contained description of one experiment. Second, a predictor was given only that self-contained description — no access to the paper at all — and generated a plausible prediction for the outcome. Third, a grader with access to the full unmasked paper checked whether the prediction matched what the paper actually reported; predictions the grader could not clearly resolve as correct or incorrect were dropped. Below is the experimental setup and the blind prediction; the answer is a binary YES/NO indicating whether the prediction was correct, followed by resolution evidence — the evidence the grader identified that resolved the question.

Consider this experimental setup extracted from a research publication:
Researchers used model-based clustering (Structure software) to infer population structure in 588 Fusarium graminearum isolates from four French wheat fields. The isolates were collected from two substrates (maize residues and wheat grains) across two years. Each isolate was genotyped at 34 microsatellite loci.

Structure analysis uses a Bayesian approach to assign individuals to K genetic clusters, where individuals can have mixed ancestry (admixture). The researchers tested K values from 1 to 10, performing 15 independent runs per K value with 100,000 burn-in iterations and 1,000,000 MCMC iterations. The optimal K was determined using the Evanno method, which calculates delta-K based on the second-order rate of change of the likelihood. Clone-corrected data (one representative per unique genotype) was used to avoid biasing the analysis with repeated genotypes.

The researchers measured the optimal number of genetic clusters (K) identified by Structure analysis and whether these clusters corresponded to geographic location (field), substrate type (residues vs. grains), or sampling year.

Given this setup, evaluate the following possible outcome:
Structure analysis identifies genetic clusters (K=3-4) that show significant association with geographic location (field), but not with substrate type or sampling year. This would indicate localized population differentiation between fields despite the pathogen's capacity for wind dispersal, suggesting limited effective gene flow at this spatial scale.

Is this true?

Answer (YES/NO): NO